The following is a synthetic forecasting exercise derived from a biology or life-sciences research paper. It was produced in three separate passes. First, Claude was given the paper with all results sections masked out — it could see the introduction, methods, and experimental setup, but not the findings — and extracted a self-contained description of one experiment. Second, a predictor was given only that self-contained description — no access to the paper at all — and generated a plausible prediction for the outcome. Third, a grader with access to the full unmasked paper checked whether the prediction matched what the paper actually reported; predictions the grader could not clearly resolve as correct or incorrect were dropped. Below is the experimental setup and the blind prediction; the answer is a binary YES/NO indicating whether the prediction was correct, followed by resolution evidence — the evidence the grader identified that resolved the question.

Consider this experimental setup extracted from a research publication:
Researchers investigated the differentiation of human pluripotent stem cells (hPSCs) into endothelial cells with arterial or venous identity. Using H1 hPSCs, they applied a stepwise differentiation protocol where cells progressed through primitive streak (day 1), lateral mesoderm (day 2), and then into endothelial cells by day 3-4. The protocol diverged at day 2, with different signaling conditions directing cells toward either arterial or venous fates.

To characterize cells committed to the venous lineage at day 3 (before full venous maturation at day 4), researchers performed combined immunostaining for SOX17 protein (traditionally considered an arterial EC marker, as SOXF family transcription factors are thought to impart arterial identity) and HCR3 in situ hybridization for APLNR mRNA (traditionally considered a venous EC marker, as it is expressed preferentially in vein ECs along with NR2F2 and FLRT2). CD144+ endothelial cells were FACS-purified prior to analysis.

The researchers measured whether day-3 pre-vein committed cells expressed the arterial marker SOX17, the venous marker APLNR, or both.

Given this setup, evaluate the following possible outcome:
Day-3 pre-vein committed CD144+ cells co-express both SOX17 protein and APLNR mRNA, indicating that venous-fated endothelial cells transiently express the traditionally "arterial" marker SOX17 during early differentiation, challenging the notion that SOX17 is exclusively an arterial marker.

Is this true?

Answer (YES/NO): YES